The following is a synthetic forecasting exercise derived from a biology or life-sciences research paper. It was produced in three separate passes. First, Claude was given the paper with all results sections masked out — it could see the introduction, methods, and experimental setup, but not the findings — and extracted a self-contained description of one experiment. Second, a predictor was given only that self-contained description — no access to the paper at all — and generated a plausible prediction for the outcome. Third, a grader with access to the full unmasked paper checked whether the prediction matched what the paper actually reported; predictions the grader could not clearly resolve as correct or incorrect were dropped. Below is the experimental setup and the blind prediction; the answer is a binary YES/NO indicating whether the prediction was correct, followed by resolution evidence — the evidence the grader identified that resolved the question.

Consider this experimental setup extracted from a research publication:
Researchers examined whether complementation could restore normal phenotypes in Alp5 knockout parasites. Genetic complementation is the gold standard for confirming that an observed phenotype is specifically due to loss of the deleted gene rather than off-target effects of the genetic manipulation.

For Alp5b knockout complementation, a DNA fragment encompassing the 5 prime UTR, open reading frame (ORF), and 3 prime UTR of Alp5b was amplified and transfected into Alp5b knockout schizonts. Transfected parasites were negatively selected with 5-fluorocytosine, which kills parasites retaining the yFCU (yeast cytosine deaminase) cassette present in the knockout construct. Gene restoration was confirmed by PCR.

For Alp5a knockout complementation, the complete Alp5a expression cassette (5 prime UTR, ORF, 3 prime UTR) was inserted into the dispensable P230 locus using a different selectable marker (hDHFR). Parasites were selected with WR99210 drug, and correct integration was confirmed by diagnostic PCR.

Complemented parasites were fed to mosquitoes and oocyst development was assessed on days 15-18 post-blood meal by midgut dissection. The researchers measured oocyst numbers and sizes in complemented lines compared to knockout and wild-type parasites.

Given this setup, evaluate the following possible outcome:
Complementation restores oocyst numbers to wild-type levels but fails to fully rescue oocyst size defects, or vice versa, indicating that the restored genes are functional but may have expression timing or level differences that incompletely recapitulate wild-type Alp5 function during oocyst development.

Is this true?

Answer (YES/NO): NO